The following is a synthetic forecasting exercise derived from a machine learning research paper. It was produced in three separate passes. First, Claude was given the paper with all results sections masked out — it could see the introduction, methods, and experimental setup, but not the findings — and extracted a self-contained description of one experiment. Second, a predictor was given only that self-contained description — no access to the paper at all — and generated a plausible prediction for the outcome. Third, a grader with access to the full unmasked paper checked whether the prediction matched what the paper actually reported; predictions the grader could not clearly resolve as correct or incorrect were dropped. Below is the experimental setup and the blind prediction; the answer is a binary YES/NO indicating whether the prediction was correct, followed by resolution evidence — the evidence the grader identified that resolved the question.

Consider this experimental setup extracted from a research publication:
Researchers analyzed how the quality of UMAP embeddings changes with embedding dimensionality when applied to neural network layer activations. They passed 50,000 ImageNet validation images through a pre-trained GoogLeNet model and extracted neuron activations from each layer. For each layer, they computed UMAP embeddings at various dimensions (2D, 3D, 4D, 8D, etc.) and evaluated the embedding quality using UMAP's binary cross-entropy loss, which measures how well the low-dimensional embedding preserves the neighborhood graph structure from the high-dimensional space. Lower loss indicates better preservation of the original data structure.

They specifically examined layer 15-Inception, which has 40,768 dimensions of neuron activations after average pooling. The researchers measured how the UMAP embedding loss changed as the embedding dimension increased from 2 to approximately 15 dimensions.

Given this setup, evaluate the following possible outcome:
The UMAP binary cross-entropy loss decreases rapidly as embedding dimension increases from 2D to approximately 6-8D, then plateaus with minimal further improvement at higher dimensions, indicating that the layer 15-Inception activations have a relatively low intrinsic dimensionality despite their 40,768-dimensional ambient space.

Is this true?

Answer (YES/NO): YES